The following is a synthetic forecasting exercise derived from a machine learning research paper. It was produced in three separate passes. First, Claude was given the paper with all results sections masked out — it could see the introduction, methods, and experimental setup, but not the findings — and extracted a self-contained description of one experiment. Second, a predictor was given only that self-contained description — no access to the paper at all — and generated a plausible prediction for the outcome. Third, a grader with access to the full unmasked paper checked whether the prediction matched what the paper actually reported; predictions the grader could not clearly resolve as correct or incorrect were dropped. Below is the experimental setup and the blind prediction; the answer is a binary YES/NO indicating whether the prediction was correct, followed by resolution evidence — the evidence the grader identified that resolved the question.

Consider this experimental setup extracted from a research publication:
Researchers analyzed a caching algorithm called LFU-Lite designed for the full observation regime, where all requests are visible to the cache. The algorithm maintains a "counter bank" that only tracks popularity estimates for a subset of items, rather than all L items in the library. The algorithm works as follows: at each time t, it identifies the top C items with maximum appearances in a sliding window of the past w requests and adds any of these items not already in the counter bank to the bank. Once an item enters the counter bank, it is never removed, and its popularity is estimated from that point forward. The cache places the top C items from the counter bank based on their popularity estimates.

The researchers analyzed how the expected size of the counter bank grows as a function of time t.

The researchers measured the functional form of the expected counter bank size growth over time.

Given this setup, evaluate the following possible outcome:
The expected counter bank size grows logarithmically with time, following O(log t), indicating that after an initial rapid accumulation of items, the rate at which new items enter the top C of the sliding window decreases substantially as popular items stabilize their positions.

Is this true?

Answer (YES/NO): NO